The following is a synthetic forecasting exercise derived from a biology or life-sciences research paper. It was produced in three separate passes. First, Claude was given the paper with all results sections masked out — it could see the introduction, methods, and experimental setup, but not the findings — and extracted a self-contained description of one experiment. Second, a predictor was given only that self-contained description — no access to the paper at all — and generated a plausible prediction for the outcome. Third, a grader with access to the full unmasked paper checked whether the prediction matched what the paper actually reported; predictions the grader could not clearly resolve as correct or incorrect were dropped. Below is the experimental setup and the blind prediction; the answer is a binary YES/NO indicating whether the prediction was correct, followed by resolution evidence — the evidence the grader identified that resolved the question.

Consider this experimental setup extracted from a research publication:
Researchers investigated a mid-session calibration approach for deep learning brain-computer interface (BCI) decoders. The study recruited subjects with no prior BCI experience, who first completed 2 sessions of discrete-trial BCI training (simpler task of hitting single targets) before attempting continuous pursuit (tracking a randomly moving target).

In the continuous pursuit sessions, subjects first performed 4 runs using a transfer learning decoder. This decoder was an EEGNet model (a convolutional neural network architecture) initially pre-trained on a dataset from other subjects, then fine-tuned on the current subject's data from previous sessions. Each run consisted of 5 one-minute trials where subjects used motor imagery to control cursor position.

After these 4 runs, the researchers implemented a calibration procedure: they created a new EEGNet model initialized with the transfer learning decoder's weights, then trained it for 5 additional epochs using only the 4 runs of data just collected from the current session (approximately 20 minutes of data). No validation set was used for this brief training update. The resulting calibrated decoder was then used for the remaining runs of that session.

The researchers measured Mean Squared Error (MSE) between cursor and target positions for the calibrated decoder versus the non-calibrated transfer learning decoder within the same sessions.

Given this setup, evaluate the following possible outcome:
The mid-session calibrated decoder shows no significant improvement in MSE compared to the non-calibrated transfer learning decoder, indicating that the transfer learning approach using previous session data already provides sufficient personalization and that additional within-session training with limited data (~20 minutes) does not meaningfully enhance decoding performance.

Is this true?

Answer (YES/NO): NO